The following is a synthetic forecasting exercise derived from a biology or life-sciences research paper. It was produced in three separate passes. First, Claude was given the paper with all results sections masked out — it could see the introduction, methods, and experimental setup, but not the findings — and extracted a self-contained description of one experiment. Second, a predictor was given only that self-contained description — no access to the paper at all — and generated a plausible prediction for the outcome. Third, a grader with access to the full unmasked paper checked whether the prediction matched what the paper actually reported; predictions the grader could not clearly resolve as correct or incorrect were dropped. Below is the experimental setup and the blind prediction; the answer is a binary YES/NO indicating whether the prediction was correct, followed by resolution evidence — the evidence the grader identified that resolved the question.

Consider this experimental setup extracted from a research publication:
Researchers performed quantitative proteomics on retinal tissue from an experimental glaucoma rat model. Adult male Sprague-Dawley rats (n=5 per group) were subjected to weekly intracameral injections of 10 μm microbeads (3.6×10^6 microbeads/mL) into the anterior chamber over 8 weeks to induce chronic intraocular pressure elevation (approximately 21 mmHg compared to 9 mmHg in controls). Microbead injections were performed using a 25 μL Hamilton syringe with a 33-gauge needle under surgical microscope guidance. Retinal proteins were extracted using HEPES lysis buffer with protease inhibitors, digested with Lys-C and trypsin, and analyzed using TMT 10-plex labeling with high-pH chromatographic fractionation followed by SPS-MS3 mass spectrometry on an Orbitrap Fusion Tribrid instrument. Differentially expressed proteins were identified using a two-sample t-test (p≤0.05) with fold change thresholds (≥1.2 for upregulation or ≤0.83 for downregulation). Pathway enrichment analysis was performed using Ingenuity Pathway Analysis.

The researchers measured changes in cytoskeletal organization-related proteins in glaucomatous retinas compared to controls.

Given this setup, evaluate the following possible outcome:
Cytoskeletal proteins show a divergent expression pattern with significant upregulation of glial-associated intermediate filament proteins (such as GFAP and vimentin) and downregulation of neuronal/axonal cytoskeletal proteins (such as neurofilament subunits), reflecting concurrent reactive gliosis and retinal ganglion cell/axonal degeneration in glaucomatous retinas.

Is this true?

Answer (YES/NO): NO